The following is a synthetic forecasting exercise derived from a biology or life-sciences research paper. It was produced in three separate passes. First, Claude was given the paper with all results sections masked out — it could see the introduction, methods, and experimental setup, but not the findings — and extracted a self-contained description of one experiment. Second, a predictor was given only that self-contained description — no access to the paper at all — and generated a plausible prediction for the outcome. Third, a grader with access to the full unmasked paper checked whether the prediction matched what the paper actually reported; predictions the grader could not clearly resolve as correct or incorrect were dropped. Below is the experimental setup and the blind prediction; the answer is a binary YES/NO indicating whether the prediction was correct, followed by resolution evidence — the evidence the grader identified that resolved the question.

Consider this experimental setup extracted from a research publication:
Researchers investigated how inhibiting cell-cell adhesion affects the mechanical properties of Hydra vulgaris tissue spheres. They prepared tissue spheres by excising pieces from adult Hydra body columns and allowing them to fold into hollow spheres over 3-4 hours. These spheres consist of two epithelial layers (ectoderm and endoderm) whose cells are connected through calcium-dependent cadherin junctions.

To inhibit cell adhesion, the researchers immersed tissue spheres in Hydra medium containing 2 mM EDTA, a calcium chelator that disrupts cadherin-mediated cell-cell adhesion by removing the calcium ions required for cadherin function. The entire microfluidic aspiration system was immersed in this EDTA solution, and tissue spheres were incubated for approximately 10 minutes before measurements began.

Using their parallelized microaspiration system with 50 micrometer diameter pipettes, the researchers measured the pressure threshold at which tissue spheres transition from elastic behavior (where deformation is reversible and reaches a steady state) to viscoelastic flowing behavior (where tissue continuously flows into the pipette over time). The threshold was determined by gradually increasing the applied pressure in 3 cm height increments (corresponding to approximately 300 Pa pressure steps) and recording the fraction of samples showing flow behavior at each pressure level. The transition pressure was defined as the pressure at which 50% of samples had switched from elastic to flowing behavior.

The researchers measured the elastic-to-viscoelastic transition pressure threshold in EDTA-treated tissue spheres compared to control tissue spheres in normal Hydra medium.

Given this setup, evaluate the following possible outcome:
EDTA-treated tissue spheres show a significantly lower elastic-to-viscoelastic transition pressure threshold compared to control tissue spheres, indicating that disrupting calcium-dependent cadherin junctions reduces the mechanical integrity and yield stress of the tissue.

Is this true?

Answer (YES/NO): YES